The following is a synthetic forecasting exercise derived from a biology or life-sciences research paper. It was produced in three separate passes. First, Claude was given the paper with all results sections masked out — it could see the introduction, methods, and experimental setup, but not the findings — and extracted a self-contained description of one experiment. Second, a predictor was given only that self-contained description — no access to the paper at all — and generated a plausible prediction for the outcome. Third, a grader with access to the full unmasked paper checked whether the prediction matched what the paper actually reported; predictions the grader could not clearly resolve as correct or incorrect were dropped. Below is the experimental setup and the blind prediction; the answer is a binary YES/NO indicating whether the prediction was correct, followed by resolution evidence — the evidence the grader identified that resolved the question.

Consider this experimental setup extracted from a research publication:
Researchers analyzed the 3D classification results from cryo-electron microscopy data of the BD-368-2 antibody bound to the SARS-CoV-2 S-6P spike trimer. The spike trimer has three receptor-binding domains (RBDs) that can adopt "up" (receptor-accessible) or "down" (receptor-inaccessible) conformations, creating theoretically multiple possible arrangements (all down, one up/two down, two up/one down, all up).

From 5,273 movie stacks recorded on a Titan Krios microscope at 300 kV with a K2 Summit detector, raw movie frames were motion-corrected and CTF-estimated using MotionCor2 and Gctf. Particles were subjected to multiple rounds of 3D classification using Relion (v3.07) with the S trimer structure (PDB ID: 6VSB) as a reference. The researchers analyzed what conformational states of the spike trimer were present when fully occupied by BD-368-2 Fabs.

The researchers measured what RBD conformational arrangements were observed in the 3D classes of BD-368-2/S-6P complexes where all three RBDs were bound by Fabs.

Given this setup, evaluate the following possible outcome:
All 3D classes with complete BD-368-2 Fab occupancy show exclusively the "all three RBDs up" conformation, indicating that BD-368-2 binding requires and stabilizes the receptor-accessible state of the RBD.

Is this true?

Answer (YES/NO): NO